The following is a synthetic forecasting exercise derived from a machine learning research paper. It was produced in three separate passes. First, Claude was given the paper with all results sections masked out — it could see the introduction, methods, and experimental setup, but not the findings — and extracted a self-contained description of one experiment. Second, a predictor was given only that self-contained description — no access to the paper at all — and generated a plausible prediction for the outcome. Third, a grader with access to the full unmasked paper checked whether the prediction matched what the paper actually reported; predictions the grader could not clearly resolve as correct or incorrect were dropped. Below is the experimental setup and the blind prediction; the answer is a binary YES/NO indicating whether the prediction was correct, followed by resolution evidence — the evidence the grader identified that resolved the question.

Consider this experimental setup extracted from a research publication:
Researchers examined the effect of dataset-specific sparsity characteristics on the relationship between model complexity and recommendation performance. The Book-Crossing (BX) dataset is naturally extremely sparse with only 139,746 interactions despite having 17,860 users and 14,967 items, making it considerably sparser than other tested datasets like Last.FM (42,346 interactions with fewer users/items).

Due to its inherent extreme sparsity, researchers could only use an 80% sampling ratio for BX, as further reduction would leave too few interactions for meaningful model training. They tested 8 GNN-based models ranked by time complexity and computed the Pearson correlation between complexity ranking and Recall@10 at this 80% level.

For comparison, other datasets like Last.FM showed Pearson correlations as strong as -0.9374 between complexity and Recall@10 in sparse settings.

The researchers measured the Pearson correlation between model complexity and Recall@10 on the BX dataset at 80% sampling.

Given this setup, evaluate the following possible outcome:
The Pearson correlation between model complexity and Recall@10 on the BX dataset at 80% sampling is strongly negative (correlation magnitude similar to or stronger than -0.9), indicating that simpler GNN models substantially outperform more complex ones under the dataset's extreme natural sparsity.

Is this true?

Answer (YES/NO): NO